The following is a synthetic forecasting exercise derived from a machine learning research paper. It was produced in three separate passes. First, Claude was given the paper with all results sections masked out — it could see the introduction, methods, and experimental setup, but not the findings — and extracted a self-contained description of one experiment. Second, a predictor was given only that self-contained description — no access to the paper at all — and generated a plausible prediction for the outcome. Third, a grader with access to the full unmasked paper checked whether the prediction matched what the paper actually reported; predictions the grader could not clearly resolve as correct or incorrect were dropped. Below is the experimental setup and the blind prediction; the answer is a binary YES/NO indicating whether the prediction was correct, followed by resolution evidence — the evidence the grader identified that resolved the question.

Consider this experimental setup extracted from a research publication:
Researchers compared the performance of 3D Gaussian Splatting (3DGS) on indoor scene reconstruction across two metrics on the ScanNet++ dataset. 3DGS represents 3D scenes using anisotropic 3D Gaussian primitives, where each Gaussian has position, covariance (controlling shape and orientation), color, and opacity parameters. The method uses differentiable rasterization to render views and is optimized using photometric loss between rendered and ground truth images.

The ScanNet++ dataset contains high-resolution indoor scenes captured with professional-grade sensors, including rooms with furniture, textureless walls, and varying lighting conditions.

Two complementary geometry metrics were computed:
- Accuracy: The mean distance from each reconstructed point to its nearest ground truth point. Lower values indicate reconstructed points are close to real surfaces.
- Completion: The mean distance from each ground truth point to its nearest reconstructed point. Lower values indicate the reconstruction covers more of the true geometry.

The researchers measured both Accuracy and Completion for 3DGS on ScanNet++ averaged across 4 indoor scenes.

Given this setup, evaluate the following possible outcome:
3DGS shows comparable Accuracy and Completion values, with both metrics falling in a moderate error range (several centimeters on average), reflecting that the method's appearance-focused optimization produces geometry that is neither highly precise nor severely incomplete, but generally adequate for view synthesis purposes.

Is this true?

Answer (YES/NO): NO